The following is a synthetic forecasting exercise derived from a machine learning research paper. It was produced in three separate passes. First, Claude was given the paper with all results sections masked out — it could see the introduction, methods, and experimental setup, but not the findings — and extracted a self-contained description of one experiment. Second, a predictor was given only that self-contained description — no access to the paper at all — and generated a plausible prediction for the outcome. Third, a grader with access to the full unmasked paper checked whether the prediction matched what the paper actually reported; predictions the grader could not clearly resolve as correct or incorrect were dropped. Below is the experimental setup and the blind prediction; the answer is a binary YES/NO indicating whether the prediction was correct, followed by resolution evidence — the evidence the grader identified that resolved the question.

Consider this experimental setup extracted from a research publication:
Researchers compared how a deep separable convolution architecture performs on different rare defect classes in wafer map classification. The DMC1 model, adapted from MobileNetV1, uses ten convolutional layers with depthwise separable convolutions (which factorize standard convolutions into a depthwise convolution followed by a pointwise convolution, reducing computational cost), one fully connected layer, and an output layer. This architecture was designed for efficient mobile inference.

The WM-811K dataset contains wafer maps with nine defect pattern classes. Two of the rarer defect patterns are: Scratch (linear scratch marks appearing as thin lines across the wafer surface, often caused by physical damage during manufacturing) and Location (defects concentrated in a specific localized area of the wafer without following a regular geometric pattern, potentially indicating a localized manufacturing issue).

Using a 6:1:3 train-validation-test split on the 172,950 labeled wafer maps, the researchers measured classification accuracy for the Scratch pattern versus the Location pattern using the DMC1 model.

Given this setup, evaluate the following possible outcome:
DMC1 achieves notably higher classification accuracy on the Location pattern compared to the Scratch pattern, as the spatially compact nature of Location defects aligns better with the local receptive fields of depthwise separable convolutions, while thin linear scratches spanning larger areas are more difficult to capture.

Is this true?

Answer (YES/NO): YES